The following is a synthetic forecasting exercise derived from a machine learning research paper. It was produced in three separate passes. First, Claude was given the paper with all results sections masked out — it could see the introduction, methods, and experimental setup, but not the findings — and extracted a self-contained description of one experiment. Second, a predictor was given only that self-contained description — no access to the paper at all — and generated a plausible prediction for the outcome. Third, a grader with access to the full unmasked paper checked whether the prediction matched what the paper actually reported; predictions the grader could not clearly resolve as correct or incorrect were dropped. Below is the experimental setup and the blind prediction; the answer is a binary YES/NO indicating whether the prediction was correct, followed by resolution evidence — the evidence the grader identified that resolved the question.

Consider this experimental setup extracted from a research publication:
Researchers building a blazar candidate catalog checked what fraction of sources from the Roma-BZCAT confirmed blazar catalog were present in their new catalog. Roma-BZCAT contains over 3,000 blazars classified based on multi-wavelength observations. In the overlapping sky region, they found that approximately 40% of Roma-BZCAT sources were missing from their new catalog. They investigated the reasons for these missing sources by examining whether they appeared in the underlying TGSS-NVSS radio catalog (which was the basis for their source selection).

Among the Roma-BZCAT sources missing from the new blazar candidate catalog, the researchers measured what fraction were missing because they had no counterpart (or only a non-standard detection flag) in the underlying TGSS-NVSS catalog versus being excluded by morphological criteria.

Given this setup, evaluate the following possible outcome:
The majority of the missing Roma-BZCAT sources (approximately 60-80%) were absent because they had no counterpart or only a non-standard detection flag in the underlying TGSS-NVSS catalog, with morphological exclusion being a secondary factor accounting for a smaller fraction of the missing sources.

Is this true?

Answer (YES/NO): YES